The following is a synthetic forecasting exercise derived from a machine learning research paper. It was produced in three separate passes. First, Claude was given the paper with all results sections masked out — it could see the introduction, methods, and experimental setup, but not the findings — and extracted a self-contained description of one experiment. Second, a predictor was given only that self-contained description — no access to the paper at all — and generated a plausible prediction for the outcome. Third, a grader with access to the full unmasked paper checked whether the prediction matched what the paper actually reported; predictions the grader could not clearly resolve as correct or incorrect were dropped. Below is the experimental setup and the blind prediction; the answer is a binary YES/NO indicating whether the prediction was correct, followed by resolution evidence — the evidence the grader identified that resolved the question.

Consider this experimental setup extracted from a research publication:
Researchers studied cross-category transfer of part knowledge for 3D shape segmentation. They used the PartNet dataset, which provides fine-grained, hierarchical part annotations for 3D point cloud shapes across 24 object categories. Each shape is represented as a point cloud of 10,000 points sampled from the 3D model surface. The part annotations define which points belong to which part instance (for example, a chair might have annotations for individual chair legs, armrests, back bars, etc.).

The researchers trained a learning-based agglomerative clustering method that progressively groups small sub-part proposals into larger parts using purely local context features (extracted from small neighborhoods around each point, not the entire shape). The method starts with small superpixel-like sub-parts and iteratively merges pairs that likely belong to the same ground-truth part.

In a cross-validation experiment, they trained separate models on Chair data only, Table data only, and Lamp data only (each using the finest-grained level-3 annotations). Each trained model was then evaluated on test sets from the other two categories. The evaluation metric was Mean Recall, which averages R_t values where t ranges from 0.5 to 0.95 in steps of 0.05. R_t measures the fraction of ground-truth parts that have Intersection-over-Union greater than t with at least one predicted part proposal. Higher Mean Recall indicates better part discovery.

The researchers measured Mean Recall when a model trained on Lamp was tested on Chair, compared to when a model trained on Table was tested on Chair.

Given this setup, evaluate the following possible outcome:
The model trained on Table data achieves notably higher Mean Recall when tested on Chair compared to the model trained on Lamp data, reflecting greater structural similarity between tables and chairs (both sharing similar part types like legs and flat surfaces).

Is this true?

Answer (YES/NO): YES